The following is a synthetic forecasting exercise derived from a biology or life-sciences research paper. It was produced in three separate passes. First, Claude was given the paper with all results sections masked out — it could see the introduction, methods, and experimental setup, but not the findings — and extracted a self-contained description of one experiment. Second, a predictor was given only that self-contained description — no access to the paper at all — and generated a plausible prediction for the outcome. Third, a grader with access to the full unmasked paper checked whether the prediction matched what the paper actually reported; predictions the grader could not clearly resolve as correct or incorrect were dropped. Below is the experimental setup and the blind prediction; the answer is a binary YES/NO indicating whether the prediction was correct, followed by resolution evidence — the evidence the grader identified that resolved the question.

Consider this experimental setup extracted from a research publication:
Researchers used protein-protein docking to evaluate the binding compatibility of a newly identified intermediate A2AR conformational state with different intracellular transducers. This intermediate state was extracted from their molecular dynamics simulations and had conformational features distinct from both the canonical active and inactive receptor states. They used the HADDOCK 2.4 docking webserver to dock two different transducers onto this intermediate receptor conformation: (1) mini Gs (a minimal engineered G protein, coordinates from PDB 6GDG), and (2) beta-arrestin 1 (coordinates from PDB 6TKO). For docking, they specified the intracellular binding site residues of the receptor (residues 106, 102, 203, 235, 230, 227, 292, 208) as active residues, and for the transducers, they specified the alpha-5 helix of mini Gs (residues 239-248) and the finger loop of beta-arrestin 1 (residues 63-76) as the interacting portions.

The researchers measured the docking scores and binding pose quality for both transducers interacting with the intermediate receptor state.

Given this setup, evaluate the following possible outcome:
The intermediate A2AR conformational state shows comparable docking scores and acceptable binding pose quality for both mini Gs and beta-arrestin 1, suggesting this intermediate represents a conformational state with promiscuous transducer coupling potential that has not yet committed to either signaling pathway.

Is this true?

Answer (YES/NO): NO